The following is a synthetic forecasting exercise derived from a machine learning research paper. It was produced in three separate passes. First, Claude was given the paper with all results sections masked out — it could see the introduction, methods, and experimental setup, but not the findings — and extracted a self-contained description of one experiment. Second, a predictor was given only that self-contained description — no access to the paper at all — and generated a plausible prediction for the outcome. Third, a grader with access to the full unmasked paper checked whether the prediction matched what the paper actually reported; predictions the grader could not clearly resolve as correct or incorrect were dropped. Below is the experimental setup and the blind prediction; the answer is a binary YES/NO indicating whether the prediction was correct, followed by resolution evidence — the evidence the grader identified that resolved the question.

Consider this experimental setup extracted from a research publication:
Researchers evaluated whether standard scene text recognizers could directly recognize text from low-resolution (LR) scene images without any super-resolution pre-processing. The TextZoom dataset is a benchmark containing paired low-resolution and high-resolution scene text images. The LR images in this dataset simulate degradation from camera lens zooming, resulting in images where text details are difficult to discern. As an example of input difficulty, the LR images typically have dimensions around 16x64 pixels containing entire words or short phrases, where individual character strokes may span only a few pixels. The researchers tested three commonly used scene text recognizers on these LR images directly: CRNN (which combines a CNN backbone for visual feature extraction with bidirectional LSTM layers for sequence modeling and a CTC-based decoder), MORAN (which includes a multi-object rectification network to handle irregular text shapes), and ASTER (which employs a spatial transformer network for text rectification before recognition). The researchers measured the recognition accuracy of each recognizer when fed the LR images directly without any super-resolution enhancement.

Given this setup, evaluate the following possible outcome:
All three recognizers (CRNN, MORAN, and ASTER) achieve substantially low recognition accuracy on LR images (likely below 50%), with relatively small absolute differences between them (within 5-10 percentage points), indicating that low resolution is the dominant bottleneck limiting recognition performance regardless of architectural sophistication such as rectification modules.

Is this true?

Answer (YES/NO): NO